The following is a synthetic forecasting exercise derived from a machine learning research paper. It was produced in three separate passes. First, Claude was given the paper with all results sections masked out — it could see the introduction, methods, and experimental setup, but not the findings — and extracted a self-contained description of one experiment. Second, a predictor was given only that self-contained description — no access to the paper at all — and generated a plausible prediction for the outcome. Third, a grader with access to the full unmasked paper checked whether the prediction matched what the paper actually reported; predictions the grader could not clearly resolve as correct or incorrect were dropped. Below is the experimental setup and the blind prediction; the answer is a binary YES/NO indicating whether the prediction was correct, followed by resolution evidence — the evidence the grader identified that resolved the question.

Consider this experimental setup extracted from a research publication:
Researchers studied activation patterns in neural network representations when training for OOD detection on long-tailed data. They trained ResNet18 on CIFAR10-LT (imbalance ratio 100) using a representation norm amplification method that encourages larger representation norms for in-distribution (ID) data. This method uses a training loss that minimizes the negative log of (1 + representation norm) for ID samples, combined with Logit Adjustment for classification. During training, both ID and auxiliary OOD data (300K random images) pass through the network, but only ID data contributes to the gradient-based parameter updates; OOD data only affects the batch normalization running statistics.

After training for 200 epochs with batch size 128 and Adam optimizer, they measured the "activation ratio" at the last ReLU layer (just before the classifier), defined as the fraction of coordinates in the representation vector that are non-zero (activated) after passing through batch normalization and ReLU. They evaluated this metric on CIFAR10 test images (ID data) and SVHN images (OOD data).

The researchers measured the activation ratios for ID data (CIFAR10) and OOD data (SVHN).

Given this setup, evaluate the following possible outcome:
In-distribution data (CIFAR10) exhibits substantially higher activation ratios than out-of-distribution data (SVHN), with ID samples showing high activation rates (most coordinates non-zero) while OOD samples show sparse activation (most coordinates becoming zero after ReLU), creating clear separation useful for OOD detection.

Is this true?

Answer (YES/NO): YES